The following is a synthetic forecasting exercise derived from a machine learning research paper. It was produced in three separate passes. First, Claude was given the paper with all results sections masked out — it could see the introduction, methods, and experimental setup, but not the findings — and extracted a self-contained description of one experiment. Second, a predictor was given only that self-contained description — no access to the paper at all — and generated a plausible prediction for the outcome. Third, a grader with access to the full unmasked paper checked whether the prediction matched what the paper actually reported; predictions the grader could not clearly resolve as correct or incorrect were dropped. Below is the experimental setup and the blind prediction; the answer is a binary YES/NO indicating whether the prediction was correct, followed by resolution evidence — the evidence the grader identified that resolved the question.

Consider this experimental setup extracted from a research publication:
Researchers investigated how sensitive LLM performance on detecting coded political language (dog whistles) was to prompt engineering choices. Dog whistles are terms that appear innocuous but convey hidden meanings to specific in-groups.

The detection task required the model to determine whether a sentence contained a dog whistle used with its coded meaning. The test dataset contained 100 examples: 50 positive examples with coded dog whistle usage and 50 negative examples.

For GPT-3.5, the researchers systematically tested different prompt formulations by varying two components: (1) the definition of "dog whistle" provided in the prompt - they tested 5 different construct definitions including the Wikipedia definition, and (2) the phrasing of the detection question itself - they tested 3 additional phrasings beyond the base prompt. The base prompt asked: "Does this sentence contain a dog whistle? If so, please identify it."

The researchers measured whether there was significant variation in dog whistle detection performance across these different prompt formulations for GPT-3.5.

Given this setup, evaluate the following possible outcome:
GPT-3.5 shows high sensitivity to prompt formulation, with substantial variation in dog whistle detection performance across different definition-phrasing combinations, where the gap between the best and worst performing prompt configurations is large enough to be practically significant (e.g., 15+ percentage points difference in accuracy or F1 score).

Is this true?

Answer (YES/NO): YES